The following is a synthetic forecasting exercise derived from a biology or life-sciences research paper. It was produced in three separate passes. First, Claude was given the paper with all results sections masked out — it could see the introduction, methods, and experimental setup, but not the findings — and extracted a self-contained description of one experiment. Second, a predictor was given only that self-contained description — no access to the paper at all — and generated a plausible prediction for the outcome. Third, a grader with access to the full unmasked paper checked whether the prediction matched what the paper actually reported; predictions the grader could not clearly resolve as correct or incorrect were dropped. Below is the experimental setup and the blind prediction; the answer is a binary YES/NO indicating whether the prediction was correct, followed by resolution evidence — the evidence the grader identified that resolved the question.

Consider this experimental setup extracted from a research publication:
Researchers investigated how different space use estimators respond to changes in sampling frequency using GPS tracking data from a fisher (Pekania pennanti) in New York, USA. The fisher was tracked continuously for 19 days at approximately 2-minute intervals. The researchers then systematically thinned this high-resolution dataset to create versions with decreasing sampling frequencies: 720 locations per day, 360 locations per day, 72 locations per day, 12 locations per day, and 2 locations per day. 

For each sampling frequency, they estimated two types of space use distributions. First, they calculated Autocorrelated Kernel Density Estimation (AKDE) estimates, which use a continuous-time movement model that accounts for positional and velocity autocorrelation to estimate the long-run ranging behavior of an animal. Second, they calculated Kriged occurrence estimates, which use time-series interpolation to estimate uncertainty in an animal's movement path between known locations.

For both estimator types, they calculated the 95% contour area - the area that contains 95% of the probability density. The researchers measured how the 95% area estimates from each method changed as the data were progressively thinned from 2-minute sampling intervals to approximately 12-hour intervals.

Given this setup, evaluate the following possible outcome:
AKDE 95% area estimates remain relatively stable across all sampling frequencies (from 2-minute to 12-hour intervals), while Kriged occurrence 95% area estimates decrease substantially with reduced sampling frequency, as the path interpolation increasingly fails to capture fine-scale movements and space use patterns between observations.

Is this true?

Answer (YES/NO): NO